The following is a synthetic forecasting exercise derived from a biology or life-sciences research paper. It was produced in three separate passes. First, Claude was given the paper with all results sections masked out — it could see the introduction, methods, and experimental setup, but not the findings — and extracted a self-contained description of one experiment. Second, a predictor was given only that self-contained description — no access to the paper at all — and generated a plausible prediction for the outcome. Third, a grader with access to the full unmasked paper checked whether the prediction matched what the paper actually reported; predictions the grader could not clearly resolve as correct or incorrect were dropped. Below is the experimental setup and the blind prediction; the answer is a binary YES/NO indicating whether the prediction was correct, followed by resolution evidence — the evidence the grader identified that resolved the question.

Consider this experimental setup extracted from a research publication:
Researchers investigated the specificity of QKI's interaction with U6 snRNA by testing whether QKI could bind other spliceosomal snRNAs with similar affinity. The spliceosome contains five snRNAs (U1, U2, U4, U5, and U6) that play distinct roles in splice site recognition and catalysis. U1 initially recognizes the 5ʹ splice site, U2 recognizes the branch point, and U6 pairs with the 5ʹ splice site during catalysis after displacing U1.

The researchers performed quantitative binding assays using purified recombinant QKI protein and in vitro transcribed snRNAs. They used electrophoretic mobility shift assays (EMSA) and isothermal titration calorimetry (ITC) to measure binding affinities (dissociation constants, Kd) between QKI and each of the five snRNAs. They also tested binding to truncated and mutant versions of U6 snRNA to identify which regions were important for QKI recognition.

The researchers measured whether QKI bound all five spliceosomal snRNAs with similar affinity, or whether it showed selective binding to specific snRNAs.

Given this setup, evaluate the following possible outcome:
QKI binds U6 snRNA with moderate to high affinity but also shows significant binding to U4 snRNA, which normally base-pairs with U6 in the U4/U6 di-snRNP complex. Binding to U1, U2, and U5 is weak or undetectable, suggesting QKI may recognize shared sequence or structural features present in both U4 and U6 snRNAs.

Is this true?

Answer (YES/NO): NO